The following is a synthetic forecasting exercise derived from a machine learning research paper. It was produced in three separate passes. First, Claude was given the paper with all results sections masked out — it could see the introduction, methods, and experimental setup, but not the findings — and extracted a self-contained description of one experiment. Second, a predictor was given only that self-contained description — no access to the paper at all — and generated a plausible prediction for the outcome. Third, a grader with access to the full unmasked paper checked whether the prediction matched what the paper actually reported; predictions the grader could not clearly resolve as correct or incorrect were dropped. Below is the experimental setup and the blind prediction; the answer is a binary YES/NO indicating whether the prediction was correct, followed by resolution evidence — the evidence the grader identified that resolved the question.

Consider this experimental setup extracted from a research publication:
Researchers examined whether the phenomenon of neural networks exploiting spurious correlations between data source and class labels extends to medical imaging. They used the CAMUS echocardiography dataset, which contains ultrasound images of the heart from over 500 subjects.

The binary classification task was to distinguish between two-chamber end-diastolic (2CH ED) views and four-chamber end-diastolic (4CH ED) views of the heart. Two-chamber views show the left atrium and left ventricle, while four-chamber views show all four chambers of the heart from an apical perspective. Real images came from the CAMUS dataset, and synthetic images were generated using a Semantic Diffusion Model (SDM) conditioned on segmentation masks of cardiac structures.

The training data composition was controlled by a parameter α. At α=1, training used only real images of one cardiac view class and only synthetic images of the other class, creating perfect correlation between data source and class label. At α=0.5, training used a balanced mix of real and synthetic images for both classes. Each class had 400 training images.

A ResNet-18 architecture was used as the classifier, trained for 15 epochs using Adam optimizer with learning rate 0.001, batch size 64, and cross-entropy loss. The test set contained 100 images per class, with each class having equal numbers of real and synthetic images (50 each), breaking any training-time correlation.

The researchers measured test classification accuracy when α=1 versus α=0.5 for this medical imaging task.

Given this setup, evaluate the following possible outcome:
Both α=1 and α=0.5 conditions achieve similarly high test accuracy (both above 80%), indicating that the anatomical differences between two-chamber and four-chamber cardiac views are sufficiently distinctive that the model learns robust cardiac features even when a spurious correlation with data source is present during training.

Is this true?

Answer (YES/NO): NO